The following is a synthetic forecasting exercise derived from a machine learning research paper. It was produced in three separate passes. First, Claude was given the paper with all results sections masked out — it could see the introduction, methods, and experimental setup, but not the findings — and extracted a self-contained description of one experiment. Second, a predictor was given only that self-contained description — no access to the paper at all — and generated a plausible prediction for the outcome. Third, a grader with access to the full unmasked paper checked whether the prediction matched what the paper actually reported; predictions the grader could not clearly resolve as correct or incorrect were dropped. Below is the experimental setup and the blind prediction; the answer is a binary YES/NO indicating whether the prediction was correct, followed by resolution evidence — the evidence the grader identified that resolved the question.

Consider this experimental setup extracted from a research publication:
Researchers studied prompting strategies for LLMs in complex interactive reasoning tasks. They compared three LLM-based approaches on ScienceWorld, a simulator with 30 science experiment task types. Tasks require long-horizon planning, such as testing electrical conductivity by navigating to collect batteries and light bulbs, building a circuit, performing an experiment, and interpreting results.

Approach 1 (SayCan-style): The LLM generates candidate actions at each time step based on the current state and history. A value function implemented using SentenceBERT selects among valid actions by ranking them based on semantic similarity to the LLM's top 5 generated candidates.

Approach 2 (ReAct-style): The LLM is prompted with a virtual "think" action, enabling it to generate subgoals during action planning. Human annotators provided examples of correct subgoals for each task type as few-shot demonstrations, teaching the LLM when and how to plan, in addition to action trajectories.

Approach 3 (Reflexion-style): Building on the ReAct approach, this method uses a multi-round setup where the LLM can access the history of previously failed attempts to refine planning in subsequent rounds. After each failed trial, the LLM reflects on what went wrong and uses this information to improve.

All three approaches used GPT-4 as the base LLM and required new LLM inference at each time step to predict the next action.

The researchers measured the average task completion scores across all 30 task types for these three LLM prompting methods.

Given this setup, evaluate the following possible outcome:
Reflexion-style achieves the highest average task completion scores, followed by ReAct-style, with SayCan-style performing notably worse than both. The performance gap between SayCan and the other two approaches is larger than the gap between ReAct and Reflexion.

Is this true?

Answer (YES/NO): NO